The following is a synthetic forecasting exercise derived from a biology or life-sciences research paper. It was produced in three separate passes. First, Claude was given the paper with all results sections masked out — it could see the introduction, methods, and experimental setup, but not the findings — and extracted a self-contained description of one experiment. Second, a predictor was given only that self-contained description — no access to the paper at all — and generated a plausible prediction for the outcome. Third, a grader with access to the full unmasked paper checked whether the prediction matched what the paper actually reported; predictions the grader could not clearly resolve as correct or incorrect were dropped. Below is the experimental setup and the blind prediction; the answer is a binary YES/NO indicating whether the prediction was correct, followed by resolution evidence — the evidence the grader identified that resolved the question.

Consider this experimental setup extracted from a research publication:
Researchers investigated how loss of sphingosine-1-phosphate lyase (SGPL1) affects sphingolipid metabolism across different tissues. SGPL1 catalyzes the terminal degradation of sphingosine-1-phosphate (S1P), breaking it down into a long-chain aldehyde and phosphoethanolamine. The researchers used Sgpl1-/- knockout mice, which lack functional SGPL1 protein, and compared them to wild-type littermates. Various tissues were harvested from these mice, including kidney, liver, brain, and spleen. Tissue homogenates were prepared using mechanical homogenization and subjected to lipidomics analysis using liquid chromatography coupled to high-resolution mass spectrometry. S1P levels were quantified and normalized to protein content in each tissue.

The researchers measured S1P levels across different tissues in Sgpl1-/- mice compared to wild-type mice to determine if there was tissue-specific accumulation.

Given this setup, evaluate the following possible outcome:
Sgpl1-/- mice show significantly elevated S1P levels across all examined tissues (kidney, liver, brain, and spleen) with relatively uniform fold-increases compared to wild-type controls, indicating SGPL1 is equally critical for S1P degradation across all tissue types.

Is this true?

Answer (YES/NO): NO